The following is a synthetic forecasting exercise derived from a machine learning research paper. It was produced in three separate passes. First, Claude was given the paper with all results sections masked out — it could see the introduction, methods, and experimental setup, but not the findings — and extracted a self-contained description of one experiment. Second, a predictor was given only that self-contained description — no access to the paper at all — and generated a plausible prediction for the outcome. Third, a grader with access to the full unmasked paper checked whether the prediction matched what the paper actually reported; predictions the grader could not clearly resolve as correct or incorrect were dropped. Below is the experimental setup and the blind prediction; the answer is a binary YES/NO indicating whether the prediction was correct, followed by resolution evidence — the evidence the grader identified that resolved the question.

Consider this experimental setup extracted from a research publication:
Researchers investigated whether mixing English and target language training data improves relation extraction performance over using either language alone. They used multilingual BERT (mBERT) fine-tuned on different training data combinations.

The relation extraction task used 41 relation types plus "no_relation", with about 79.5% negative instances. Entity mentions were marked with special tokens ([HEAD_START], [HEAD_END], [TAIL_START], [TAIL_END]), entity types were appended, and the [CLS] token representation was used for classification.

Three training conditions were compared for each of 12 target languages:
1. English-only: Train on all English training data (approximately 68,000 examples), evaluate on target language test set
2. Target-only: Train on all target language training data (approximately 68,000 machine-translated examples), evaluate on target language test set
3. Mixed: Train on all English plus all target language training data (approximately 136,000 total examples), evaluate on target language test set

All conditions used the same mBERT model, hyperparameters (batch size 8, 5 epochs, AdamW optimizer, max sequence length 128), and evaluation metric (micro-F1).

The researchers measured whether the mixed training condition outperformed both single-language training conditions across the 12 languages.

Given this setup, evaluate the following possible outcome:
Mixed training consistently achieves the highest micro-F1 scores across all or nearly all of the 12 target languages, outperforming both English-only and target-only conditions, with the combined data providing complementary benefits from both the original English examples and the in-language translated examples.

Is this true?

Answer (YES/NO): NO